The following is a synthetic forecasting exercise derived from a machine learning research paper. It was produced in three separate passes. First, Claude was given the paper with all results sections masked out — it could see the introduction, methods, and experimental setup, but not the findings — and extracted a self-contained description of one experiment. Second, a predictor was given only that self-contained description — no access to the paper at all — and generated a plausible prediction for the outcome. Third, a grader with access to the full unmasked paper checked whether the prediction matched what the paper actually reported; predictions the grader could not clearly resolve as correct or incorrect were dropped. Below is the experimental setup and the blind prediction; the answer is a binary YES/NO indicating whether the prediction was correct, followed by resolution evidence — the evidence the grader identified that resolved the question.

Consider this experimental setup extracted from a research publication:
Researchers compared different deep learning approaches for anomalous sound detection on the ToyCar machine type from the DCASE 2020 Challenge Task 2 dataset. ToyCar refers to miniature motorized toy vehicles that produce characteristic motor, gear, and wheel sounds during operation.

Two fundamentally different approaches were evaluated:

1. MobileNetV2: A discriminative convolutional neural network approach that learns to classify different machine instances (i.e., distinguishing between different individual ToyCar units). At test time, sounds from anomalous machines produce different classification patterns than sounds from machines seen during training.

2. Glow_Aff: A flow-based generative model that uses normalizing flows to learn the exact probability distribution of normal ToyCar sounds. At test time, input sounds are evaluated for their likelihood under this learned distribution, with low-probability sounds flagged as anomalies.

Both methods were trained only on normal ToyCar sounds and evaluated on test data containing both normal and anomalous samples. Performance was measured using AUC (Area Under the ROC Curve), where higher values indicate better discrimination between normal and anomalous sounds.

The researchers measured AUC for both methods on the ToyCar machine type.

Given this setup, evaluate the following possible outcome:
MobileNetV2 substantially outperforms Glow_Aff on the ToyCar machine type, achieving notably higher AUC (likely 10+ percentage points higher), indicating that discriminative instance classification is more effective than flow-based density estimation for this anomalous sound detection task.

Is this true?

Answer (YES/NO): NO